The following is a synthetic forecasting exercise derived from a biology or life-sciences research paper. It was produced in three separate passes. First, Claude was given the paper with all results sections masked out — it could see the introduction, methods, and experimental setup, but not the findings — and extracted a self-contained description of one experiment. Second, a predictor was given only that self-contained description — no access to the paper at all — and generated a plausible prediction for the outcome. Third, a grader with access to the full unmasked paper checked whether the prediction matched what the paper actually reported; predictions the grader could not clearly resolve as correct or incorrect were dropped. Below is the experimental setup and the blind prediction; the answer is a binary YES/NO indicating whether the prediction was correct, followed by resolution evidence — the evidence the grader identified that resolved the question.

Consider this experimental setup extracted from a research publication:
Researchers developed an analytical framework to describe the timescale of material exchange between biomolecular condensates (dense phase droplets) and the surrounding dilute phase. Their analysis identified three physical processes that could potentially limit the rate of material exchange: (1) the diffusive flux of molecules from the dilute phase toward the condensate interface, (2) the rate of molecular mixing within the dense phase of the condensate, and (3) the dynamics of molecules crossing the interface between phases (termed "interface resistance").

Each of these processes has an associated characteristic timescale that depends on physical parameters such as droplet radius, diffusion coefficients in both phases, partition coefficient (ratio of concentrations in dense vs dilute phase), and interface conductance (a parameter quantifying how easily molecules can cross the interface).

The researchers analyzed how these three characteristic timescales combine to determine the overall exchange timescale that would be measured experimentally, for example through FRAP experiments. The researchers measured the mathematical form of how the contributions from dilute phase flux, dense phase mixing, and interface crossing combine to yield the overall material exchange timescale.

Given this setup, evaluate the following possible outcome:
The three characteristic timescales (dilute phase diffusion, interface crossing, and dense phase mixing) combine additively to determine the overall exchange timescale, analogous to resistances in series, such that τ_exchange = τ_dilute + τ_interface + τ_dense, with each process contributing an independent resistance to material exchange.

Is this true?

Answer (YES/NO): YES